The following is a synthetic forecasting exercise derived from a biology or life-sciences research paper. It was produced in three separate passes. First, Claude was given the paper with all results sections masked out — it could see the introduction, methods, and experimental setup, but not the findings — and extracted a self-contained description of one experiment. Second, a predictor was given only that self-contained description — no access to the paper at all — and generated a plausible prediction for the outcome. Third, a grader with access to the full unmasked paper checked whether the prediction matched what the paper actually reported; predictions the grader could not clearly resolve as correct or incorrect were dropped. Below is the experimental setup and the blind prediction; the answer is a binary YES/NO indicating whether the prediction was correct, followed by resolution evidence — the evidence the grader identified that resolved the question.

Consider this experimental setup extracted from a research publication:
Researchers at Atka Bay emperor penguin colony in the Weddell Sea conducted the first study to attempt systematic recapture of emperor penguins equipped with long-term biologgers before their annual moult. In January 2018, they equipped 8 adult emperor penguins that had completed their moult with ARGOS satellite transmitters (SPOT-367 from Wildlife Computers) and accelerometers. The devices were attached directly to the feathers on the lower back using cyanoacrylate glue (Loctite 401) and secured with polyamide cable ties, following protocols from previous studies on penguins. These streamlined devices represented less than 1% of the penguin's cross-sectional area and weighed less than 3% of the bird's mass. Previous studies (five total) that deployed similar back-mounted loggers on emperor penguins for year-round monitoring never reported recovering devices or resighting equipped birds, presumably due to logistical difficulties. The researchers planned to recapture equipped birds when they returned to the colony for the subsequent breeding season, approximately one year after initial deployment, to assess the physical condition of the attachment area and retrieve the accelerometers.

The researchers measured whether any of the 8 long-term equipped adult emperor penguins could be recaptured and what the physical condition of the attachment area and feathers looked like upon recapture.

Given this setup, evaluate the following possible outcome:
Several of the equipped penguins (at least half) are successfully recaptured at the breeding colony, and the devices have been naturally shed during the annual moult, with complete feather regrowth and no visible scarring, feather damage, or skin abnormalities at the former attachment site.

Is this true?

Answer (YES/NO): NO